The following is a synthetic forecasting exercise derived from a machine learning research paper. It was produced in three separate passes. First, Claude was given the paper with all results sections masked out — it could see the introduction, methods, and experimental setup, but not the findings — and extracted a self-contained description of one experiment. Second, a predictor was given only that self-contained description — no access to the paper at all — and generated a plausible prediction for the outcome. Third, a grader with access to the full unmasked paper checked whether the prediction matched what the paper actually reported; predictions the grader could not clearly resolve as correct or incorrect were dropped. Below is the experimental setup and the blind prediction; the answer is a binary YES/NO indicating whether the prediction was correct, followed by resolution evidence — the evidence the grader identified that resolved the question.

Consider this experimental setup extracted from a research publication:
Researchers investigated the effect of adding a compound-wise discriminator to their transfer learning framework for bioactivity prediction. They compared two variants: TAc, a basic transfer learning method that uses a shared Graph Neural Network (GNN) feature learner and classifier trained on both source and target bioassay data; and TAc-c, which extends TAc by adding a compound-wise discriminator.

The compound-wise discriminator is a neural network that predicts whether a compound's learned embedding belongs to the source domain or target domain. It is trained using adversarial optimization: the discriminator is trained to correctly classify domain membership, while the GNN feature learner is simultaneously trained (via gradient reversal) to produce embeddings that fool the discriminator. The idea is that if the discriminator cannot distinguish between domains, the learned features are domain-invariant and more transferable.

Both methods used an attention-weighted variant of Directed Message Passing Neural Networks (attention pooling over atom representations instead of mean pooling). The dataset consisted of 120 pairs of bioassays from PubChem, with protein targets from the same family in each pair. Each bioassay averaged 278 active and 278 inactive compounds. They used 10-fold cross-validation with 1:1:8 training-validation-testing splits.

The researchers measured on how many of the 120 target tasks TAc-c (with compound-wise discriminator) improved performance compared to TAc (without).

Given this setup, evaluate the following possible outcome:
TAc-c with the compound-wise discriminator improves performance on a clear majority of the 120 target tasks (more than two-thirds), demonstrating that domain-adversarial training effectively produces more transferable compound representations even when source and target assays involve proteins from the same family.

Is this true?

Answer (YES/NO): NO